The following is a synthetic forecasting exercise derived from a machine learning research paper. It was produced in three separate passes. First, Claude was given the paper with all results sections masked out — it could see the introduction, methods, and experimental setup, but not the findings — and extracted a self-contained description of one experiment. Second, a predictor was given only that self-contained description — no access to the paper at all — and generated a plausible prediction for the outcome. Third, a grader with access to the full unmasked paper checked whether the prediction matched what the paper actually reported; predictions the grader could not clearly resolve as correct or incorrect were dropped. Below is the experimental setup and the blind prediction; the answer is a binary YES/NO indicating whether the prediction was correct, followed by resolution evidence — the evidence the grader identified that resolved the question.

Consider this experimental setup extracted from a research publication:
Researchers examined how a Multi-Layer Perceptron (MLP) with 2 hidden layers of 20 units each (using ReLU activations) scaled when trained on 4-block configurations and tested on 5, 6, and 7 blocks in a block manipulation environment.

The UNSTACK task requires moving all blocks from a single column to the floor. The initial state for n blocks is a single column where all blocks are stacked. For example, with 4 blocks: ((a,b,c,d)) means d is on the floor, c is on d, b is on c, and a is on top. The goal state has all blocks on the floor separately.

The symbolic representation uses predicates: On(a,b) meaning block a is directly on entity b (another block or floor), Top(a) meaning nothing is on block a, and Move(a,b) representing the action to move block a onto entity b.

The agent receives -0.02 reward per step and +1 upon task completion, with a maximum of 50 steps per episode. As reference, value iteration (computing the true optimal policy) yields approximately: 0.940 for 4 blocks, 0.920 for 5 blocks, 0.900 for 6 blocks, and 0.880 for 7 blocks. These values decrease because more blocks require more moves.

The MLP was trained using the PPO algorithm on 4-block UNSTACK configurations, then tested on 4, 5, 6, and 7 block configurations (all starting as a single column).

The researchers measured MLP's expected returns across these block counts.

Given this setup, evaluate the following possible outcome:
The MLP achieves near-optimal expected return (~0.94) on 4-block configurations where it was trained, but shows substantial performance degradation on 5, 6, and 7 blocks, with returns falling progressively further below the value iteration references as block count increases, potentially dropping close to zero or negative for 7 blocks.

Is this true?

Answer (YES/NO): NO